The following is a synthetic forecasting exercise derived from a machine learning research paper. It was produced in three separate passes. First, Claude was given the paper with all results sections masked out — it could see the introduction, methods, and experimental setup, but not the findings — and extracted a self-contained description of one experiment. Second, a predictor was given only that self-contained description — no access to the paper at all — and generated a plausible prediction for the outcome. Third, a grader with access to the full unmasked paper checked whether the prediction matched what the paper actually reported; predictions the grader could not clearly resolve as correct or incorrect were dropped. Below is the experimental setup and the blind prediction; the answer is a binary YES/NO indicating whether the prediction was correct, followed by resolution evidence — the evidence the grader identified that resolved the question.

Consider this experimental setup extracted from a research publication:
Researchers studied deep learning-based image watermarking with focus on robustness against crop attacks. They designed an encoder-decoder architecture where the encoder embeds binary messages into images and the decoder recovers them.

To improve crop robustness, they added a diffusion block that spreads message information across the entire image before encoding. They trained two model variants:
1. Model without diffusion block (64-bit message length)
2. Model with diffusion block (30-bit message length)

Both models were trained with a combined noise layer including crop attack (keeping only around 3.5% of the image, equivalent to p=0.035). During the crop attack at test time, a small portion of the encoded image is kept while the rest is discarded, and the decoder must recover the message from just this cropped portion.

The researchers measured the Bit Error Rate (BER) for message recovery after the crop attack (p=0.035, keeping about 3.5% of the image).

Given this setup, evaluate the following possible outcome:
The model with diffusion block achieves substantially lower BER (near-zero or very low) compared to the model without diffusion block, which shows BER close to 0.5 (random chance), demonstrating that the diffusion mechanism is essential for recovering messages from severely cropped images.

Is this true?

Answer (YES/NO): YES